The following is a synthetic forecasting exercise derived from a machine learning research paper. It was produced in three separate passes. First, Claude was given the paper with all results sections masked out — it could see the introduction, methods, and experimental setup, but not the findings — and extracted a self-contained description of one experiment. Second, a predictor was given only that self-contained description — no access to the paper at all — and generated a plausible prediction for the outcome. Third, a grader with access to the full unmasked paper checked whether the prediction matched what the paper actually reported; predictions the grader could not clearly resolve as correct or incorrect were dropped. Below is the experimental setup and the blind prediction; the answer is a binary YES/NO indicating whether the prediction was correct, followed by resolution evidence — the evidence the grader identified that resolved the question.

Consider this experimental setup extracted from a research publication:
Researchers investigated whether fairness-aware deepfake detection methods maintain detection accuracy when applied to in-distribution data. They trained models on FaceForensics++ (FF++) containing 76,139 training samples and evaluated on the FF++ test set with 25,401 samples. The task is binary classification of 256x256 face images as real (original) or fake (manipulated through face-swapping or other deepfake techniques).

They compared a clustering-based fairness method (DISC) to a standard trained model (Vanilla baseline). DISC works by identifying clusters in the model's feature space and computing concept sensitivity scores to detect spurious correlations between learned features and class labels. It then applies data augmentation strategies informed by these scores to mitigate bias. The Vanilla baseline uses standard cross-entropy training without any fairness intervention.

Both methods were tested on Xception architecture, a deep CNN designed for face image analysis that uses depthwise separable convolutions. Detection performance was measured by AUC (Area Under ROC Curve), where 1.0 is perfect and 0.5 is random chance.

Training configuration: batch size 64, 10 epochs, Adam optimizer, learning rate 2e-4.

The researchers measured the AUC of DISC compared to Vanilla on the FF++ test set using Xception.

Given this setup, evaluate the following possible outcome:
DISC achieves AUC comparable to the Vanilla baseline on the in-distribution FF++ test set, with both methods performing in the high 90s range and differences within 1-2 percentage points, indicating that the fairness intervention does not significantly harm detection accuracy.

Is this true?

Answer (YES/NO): YES